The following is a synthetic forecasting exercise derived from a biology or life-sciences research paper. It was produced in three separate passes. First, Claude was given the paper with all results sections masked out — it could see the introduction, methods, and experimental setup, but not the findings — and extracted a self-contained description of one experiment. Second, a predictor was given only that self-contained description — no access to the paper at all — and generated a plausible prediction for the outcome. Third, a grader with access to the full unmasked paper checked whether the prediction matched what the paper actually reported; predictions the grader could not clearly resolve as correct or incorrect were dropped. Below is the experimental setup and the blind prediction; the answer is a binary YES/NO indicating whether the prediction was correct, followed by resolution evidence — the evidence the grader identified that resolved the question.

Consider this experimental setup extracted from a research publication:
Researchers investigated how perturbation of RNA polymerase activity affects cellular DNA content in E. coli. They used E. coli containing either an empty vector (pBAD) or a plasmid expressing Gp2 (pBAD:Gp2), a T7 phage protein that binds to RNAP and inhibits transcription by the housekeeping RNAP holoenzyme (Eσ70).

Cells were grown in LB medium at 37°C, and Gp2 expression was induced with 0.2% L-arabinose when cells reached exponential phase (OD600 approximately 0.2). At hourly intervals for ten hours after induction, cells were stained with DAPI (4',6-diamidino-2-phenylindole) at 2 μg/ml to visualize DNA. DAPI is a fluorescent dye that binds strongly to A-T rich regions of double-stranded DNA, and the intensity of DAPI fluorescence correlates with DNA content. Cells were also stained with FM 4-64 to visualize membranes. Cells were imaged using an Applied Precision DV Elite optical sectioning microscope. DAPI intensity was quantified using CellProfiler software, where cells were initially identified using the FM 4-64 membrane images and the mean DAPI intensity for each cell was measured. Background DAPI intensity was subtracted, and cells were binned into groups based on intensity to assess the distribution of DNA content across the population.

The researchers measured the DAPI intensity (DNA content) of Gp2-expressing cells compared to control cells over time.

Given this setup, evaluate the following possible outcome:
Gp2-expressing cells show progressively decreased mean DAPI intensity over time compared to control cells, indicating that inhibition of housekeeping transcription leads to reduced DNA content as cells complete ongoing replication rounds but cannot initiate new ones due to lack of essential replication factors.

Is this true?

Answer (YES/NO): NO